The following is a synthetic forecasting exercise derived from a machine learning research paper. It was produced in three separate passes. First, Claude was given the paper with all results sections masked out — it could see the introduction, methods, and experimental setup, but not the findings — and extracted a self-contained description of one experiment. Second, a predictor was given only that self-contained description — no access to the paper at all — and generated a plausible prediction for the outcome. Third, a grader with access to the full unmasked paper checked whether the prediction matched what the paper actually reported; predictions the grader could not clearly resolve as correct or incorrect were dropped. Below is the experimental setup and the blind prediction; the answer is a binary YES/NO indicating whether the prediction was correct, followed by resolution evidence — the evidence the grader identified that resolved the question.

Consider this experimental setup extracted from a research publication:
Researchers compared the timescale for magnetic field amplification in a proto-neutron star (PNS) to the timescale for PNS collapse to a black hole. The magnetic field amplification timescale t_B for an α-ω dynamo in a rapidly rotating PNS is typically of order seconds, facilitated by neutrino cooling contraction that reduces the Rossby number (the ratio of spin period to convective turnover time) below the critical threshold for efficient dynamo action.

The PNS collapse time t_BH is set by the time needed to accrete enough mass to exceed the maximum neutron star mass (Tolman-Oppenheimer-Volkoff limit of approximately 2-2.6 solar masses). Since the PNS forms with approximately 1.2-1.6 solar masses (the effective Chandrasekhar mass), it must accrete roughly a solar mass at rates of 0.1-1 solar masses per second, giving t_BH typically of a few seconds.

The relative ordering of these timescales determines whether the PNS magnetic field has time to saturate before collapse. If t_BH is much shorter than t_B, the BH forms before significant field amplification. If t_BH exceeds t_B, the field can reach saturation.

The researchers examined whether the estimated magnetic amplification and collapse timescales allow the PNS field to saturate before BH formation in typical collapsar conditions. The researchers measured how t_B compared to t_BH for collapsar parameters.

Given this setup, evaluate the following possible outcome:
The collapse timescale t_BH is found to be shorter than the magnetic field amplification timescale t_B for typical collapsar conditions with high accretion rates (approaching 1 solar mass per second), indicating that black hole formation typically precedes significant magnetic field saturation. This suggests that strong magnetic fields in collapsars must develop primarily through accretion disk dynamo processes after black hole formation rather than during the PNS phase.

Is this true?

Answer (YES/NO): NO